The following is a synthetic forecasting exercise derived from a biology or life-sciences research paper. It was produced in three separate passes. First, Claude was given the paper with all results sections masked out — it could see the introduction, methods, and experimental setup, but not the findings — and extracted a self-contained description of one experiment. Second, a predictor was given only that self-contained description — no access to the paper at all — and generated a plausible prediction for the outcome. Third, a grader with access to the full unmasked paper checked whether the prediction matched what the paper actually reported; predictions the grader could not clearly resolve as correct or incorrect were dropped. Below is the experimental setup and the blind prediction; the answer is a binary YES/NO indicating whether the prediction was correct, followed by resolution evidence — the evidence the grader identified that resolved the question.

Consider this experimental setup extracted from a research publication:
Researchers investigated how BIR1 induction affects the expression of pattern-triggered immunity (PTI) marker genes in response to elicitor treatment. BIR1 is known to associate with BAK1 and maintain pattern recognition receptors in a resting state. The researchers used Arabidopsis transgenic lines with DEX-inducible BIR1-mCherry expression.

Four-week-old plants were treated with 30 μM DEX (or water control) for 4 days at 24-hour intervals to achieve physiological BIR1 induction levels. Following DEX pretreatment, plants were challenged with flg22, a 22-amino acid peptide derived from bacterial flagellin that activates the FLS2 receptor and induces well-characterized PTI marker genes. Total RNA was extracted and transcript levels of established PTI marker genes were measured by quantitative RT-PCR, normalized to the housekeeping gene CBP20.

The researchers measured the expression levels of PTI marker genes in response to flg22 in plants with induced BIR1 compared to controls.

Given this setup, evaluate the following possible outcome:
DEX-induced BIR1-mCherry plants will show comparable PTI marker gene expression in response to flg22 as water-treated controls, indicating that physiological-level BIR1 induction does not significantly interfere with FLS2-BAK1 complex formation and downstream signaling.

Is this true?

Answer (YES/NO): NO